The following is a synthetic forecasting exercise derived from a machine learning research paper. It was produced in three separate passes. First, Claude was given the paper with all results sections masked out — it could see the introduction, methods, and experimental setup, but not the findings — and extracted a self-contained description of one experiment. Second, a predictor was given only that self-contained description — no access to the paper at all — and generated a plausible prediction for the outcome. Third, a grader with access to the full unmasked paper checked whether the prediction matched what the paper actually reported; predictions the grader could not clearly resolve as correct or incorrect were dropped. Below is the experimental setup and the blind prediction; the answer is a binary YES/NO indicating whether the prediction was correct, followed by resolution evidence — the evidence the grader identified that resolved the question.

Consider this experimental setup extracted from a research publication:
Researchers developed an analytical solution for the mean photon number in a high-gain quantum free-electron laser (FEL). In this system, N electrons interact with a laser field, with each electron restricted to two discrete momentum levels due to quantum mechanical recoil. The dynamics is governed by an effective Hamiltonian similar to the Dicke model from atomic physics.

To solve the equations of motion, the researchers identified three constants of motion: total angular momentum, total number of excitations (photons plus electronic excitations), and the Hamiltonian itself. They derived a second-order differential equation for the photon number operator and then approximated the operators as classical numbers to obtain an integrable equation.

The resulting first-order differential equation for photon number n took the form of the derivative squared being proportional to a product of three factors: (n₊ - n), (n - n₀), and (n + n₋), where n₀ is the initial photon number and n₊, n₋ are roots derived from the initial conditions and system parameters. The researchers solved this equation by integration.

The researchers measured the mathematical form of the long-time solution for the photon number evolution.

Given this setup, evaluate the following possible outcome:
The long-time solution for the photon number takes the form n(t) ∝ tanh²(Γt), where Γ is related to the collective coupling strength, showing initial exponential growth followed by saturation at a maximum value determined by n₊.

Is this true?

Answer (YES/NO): NO